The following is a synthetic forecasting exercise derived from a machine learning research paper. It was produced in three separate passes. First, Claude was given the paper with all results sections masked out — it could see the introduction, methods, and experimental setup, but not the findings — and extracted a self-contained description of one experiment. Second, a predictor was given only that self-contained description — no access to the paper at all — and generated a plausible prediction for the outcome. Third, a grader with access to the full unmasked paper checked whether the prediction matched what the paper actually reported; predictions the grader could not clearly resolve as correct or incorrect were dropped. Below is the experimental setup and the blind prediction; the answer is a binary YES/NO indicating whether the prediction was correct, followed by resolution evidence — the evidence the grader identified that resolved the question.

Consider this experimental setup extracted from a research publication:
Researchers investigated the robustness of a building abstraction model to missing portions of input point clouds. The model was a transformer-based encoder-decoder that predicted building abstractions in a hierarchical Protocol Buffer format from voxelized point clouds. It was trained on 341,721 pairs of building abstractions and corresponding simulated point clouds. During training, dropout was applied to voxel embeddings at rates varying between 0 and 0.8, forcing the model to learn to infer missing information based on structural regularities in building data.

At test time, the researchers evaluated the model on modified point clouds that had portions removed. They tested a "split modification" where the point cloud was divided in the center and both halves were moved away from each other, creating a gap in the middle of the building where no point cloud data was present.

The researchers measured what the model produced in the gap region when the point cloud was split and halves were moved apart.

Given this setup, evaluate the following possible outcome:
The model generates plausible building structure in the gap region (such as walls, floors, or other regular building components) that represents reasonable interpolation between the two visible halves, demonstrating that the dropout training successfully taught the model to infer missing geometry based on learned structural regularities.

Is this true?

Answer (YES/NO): NO